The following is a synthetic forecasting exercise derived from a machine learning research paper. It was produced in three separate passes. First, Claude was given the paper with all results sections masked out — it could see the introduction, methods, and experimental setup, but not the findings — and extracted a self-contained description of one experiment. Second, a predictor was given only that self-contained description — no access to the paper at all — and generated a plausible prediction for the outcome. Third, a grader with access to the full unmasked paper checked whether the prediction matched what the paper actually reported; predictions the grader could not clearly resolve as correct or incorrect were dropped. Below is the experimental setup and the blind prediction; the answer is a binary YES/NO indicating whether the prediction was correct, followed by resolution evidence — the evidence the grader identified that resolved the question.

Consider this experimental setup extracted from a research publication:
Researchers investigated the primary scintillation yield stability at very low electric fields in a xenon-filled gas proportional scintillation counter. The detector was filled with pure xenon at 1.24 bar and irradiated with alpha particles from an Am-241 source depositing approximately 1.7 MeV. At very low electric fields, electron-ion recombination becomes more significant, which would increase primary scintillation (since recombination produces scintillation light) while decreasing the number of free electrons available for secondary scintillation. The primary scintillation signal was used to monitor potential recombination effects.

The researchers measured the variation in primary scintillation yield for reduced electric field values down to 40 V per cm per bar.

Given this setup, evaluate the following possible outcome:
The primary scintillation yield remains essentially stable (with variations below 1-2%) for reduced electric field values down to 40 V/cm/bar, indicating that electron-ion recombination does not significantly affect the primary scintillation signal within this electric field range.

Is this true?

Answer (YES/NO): NO